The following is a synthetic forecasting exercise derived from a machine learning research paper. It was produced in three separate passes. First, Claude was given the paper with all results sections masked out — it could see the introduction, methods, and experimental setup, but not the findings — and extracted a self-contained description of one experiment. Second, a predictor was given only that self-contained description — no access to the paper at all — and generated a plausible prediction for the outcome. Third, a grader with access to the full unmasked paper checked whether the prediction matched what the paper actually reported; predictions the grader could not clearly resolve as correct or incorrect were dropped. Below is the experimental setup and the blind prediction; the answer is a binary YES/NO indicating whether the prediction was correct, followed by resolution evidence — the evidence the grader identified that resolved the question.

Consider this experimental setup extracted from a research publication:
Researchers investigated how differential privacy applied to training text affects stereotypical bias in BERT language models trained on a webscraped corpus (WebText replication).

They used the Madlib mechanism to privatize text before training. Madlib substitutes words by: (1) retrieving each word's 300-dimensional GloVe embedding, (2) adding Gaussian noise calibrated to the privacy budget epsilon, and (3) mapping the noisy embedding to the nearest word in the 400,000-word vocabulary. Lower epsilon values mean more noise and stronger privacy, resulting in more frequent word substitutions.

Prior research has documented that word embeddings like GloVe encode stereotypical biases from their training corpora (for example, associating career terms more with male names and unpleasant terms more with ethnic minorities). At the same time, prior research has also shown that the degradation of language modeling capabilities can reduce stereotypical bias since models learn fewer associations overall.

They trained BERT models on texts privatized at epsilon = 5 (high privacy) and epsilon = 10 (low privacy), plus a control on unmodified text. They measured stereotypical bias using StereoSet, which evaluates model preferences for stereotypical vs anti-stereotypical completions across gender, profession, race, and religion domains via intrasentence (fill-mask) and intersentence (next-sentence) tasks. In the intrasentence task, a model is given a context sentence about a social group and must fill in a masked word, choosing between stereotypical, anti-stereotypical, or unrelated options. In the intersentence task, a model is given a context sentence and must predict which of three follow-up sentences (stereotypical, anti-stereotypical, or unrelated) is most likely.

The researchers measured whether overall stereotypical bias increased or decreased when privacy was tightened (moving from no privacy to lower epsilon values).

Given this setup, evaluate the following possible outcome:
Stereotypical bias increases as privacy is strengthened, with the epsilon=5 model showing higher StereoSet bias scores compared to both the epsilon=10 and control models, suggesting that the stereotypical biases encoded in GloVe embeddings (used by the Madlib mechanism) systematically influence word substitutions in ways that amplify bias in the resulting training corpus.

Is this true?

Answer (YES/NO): NO